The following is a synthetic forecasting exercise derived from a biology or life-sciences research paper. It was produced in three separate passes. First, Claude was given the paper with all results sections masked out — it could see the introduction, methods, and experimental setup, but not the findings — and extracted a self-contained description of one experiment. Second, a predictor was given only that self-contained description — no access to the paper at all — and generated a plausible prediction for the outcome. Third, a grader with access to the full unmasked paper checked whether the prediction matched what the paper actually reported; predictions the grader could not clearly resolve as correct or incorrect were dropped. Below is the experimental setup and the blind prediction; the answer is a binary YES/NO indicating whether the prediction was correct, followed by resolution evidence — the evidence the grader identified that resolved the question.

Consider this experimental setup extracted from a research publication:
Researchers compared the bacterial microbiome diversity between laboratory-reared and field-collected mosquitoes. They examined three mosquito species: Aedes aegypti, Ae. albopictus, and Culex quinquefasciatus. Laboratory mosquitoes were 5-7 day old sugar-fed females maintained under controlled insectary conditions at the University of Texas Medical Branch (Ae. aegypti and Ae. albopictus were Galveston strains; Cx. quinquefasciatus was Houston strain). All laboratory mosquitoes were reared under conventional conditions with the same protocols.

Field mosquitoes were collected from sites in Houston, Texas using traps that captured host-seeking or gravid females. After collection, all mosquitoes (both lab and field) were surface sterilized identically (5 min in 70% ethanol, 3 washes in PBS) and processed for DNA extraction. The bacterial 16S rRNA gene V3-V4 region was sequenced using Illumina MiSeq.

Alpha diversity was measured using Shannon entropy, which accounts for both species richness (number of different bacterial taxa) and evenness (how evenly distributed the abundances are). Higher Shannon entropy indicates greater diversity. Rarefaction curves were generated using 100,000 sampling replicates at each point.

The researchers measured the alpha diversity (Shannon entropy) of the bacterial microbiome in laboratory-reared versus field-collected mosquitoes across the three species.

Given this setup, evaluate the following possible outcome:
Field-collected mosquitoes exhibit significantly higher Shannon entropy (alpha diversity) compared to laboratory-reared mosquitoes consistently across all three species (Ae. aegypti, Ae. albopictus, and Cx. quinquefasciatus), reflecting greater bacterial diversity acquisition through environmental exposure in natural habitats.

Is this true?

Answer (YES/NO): NO